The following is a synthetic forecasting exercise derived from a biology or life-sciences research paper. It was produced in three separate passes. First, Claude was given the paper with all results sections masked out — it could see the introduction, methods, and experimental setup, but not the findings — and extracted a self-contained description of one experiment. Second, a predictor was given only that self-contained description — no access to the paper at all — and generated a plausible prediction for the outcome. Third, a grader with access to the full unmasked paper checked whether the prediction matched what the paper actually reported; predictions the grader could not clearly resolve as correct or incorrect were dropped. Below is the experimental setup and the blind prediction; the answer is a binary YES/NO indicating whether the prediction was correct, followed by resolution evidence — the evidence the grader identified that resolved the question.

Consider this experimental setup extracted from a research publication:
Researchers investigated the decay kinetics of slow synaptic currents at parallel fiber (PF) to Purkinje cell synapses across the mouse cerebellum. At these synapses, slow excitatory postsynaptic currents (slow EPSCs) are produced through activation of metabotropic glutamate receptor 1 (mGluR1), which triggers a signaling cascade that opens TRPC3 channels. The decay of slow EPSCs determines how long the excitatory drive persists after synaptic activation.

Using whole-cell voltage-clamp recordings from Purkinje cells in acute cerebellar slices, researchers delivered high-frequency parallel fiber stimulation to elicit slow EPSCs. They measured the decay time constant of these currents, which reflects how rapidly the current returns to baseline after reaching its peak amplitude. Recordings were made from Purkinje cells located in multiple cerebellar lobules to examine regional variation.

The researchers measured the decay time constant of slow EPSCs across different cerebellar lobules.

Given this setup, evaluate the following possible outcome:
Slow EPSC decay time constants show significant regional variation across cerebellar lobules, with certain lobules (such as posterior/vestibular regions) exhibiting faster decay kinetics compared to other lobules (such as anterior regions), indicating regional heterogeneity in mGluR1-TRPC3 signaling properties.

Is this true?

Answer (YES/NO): NO